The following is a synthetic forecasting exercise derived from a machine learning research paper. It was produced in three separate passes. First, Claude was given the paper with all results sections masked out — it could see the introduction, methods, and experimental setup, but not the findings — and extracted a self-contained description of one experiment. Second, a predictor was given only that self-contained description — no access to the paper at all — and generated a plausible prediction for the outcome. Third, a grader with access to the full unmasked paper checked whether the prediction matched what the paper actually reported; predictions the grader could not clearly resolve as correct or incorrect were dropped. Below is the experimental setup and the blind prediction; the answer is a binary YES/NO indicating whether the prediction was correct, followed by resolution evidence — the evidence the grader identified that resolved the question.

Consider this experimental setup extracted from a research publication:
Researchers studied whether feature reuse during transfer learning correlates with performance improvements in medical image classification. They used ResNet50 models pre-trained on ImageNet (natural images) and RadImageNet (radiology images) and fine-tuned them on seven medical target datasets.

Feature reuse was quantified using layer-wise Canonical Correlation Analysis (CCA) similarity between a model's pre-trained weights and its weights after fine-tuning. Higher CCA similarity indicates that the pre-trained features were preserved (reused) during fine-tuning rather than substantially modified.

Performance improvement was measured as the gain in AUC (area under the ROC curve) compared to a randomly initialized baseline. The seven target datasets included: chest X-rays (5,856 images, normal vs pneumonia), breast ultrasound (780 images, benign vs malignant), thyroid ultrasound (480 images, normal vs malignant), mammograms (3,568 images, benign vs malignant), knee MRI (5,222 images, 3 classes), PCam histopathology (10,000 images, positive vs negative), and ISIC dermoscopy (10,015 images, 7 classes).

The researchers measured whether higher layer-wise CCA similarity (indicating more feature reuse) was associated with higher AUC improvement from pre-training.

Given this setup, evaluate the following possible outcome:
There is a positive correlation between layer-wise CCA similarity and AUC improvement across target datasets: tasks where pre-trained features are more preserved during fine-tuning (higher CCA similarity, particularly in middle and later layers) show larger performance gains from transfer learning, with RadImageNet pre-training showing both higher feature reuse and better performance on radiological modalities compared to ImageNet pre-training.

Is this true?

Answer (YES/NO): NO